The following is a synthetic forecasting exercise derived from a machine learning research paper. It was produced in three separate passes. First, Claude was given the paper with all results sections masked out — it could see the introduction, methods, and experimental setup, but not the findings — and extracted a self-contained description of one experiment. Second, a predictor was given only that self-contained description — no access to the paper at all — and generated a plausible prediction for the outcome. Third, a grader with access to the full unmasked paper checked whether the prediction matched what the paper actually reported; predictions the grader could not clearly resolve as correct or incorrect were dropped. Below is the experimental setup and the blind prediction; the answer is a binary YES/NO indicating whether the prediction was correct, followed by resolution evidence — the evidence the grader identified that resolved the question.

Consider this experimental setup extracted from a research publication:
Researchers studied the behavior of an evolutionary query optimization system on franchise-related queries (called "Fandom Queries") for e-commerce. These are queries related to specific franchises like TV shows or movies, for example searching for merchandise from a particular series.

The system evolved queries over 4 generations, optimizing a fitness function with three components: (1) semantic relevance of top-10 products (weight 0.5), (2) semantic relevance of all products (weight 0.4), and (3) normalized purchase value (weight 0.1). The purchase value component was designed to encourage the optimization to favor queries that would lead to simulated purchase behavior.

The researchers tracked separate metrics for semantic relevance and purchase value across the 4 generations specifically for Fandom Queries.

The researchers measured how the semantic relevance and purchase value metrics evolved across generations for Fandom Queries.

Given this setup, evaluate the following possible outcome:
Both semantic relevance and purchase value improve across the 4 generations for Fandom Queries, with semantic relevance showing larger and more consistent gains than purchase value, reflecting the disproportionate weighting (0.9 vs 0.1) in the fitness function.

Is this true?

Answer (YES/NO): NO